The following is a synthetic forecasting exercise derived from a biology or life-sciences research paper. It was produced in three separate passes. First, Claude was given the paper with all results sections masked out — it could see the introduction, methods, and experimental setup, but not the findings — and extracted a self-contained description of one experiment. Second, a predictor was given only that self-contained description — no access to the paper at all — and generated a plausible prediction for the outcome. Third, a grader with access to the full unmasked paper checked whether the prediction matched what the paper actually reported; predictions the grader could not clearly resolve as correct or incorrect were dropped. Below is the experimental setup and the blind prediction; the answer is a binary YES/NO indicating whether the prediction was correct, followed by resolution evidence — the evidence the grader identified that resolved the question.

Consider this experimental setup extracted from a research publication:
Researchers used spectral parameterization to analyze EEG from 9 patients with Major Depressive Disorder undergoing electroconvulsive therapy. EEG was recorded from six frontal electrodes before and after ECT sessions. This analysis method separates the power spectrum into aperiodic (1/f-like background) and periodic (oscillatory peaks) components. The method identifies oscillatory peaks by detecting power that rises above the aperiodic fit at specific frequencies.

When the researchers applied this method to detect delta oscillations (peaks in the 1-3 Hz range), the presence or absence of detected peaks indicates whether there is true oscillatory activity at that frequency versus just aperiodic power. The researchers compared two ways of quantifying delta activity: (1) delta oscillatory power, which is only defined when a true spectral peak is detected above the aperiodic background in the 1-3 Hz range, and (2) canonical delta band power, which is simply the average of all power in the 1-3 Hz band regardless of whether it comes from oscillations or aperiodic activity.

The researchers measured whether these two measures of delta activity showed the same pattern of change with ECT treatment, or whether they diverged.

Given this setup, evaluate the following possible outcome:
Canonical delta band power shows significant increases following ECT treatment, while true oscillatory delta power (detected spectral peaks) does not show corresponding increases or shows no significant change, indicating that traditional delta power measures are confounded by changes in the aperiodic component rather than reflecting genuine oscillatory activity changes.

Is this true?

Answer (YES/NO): YES